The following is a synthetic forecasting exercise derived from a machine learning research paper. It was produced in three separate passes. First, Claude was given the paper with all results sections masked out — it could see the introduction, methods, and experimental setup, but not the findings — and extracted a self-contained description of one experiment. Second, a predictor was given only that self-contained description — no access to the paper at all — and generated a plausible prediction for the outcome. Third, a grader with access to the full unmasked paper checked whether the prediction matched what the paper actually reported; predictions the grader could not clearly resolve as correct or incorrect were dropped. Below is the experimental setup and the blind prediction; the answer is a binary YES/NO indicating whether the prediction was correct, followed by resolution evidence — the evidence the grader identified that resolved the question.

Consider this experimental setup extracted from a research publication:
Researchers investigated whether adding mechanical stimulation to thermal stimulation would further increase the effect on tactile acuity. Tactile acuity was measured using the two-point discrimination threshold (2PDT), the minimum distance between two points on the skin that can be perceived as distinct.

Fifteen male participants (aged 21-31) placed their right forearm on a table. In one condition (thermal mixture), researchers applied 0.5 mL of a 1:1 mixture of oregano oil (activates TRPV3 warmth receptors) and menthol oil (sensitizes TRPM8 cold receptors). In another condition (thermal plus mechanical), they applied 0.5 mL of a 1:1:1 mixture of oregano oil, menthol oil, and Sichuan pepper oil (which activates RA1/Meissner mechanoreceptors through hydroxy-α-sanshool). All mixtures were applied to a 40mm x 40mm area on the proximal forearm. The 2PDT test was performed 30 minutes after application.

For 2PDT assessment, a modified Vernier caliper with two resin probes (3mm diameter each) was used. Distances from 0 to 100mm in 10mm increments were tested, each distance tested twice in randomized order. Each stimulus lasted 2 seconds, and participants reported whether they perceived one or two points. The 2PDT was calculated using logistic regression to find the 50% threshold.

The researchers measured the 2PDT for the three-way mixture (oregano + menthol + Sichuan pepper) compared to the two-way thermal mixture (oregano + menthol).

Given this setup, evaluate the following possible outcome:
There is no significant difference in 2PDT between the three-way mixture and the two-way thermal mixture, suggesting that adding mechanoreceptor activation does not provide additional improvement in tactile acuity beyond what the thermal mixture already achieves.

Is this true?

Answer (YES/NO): NO